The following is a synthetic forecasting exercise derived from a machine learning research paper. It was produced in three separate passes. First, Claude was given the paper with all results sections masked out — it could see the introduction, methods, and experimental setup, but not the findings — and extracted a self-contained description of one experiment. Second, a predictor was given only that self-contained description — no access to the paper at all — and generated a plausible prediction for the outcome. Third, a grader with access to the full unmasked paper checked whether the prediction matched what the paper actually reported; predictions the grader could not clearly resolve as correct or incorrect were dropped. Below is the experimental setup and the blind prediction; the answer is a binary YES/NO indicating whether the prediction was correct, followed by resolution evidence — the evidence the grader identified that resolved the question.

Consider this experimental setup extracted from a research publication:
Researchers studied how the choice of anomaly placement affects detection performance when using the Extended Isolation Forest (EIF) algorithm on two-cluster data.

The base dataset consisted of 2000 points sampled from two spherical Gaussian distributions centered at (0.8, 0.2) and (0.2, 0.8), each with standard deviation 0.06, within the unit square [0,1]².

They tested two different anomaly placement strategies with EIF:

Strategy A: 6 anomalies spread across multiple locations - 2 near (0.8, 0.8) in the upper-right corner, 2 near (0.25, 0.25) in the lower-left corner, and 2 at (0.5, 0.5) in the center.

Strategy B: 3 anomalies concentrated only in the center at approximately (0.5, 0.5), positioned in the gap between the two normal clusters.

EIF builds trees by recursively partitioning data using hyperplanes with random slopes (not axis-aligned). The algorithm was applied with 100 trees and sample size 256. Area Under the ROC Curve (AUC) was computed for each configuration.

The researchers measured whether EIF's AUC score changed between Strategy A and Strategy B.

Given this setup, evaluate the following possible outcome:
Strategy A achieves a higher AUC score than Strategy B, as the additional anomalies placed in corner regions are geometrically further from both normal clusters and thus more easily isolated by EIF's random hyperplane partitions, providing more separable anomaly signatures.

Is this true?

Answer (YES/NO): NO